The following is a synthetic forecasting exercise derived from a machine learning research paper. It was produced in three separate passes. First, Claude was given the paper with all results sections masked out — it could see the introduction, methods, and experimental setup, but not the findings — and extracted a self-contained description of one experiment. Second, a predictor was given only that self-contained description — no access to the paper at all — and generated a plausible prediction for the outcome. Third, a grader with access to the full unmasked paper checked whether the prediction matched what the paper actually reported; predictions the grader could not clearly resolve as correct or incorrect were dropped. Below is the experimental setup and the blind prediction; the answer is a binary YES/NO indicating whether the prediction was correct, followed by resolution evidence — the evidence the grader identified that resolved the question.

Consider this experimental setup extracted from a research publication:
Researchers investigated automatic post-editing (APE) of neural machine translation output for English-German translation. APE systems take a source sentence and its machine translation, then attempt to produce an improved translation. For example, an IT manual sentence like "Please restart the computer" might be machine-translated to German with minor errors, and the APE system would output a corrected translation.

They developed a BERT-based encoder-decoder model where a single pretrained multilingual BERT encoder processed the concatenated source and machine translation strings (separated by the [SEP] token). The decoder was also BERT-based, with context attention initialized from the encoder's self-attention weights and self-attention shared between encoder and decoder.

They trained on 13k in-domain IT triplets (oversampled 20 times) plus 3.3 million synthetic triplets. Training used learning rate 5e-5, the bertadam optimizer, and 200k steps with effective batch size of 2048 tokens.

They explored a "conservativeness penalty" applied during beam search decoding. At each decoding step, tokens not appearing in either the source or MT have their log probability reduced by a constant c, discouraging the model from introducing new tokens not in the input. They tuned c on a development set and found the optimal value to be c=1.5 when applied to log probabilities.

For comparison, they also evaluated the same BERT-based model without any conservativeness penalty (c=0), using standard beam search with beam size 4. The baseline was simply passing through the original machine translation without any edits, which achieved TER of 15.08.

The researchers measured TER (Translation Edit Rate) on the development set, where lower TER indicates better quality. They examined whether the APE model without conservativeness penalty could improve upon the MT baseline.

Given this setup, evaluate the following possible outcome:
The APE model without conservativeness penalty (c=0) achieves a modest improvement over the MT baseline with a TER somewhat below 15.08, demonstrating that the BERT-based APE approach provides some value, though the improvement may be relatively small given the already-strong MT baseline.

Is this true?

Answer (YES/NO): NO